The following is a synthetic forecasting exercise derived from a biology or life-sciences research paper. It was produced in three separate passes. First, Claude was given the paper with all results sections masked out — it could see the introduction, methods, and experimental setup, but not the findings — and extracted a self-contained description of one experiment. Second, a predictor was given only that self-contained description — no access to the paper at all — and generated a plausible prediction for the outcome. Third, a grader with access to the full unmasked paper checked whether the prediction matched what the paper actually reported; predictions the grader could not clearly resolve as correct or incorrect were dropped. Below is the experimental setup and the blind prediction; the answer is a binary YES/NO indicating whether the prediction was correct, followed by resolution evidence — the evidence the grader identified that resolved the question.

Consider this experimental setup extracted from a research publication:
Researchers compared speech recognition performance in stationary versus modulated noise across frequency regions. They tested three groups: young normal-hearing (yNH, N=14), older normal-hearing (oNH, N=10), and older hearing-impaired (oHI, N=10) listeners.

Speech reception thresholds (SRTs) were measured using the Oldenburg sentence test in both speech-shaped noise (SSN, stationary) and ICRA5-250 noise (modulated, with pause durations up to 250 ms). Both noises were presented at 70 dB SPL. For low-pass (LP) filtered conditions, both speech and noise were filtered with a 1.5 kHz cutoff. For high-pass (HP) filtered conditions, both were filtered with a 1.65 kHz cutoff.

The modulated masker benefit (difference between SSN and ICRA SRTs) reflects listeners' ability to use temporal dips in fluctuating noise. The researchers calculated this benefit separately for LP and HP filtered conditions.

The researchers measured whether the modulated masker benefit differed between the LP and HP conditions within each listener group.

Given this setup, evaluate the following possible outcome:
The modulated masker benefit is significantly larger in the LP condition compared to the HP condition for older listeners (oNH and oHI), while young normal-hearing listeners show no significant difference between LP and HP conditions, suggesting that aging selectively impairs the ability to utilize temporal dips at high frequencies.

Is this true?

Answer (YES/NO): NO